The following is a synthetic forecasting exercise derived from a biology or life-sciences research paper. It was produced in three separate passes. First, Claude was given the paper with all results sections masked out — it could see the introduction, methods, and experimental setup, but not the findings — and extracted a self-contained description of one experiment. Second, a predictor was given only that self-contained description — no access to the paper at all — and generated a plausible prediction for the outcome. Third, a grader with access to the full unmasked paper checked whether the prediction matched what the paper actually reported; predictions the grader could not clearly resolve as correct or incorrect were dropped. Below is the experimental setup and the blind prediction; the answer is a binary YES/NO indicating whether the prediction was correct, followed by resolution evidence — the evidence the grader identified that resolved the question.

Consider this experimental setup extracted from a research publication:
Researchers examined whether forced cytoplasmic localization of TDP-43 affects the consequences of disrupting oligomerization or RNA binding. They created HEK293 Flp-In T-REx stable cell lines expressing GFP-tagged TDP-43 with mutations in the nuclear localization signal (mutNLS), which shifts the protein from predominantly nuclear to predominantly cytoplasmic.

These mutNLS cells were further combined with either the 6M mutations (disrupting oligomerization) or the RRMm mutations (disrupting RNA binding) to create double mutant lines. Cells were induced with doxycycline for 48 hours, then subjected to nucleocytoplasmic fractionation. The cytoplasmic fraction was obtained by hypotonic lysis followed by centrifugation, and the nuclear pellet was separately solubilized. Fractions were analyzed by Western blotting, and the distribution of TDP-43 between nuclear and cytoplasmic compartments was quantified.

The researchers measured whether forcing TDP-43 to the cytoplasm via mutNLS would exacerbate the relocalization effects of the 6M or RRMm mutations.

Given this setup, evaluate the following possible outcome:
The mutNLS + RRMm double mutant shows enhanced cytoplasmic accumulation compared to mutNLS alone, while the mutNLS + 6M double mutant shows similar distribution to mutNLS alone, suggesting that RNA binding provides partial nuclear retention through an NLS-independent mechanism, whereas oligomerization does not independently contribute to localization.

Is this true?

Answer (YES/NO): NO